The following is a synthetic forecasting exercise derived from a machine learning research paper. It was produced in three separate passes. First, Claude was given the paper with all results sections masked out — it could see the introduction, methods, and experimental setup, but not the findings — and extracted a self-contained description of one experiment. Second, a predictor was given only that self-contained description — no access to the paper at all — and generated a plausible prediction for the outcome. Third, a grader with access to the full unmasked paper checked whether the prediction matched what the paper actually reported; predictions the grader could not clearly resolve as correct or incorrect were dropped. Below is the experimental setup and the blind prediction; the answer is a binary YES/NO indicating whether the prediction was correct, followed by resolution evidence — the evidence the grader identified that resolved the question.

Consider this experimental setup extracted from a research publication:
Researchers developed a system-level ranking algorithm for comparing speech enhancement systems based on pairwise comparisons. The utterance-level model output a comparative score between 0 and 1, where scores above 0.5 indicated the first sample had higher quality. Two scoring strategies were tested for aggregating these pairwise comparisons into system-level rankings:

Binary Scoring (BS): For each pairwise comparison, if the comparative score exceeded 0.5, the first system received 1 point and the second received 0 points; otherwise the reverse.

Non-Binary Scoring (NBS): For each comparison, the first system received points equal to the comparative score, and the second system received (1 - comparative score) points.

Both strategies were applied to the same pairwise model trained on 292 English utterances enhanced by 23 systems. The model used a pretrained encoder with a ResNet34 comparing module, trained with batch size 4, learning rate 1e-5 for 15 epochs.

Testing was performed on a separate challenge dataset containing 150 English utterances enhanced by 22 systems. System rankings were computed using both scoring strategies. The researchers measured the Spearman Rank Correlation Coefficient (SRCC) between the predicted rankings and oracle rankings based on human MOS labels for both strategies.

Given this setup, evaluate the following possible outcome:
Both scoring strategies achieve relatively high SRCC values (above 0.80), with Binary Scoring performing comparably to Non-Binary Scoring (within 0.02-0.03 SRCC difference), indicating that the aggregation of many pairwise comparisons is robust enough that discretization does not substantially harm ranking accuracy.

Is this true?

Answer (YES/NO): YES